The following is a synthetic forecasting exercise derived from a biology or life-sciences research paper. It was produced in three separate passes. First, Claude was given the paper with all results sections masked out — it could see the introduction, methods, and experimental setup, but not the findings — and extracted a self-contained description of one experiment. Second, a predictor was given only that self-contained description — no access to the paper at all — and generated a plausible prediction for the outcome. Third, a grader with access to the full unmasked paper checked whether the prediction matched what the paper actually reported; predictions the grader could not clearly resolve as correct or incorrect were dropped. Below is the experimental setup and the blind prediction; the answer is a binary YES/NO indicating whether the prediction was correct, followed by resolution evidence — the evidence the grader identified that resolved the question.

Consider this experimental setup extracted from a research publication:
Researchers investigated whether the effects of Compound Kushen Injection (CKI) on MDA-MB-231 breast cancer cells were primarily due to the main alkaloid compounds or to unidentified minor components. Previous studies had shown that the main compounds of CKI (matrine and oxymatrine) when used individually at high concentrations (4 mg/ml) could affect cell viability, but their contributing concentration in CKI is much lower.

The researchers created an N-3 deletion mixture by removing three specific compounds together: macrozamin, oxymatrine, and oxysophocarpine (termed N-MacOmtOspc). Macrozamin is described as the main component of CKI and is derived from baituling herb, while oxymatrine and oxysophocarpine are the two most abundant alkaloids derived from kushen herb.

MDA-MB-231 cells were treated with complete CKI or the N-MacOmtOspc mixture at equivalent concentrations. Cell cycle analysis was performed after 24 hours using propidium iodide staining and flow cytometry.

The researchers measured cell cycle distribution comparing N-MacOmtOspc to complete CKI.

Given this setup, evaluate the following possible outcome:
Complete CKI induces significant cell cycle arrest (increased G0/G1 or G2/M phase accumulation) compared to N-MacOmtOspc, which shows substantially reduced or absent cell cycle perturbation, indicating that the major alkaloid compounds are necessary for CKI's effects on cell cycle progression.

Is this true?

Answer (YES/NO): NO